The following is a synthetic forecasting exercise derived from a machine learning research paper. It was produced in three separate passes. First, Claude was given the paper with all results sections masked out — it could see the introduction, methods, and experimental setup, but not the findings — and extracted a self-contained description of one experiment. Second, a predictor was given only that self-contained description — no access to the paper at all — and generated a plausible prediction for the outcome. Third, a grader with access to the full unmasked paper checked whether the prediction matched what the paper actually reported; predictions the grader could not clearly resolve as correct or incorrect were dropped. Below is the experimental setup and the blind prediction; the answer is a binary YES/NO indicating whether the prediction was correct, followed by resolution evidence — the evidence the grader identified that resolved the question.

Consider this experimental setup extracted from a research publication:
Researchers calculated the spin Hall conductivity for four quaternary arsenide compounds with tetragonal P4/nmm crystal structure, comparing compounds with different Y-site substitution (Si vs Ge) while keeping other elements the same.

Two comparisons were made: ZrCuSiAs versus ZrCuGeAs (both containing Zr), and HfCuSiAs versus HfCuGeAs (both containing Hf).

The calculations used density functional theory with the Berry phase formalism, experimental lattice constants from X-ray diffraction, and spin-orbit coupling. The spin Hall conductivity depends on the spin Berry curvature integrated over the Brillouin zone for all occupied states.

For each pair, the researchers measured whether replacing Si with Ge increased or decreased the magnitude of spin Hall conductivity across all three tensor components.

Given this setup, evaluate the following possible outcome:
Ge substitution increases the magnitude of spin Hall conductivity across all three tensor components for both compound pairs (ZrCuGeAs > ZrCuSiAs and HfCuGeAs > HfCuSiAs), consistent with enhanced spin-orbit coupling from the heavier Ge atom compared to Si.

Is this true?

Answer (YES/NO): YES